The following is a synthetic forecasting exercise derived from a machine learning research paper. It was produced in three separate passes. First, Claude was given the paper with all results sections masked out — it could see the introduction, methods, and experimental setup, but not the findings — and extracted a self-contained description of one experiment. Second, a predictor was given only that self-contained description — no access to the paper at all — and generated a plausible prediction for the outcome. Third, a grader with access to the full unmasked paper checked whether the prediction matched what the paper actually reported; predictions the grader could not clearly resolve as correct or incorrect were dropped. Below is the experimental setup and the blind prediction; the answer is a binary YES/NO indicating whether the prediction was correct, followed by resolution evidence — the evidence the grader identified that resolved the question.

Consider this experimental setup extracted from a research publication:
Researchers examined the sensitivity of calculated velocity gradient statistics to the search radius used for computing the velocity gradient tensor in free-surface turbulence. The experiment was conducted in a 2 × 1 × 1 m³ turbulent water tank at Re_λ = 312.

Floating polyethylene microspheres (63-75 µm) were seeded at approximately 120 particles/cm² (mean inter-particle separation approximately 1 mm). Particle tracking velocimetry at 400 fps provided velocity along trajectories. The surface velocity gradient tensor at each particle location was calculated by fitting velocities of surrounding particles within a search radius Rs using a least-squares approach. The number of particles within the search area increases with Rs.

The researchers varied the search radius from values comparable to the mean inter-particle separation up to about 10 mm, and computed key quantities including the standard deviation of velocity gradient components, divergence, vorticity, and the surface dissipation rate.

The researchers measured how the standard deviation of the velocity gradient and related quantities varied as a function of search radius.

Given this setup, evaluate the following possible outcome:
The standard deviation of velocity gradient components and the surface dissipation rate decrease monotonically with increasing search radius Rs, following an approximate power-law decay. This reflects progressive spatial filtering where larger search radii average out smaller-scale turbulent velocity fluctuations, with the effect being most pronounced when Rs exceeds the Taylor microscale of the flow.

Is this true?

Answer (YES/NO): NO